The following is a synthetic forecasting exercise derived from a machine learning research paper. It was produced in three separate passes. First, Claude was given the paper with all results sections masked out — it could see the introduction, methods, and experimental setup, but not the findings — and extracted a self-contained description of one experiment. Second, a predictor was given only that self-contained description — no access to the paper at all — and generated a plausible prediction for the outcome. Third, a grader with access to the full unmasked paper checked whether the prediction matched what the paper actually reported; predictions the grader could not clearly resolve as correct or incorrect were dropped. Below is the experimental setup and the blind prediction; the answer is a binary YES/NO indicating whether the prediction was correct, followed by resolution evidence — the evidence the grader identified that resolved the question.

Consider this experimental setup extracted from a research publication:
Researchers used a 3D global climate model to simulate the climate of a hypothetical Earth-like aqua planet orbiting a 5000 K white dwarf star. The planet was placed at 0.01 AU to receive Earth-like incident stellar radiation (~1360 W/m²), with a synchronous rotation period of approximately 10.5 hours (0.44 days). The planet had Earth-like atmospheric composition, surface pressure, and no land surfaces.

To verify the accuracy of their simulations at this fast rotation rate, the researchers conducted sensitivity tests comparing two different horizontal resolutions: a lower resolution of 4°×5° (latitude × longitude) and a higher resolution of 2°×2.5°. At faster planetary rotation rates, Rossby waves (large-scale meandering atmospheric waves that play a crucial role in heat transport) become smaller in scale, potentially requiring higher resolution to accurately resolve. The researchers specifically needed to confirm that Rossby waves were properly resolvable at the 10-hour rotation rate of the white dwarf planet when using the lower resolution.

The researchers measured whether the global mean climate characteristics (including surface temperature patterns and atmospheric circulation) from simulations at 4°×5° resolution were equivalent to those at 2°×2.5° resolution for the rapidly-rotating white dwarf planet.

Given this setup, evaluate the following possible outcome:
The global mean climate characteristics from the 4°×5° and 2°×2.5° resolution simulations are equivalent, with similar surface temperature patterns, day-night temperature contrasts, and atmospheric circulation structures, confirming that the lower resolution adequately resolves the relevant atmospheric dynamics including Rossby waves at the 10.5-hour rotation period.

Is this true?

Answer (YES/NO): YES